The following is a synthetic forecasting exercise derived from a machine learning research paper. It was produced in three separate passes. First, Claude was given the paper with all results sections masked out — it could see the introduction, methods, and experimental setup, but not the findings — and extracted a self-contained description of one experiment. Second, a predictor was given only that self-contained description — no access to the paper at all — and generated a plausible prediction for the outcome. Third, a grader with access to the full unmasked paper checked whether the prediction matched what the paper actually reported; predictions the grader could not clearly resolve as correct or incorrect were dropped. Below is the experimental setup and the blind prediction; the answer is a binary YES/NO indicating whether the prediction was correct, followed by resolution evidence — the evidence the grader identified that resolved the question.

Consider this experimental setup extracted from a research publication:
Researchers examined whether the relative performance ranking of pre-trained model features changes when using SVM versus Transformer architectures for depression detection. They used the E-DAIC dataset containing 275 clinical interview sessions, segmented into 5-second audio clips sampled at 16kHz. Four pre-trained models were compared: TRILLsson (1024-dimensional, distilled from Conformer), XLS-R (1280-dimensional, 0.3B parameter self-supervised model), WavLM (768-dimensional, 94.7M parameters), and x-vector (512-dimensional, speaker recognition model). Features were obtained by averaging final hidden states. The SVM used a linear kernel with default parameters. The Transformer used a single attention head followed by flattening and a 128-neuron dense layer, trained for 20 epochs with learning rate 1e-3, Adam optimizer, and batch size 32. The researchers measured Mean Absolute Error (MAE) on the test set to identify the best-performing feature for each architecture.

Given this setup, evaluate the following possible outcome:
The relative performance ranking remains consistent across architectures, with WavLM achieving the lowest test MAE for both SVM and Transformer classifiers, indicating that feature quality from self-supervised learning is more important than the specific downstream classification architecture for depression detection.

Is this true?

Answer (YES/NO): NO